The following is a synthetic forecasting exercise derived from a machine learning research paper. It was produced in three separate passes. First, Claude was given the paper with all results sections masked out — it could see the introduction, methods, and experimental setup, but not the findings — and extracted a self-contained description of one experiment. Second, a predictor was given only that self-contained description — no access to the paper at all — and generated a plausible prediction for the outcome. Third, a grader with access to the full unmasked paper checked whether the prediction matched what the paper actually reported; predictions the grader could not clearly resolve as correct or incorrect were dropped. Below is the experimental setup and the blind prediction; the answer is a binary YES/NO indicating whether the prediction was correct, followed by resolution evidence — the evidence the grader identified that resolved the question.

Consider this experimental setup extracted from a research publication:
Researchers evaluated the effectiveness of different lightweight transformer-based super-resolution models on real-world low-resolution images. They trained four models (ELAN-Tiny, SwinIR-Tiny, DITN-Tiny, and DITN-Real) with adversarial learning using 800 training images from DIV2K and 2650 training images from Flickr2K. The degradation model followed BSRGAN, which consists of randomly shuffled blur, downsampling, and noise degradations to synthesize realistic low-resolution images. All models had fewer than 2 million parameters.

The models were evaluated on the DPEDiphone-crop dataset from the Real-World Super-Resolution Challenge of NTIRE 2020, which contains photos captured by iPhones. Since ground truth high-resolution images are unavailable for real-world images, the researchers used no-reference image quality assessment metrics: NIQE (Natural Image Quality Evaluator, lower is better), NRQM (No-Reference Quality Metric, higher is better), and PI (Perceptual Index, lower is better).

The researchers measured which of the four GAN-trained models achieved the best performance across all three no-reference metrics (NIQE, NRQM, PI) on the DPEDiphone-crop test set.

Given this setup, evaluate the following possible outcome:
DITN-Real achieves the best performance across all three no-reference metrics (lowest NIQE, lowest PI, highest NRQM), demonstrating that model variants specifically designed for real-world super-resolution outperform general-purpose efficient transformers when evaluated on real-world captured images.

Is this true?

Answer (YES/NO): NO